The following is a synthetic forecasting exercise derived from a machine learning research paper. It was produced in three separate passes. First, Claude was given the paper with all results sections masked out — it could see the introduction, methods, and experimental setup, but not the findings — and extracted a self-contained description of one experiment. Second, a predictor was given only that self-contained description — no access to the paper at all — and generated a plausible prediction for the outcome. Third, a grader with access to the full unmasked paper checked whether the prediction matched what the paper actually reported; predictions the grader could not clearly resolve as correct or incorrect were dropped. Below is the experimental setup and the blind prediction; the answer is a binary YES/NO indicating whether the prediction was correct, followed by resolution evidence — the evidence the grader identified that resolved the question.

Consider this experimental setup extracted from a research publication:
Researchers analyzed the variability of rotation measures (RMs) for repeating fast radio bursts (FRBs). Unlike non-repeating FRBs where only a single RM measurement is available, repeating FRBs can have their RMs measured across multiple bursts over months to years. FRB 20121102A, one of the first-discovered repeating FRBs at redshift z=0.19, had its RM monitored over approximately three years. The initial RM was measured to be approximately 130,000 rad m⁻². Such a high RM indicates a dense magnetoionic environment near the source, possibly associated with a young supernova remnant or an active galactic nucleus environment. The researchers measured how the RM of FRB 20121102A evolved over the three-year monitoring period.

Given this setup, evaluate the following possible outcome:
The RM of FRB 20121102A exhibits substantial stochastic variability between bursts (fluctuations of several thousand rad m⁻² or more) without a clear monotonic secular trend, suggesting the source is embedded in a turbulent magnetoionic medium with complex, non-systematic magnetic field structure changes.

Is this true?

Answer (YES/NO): NO